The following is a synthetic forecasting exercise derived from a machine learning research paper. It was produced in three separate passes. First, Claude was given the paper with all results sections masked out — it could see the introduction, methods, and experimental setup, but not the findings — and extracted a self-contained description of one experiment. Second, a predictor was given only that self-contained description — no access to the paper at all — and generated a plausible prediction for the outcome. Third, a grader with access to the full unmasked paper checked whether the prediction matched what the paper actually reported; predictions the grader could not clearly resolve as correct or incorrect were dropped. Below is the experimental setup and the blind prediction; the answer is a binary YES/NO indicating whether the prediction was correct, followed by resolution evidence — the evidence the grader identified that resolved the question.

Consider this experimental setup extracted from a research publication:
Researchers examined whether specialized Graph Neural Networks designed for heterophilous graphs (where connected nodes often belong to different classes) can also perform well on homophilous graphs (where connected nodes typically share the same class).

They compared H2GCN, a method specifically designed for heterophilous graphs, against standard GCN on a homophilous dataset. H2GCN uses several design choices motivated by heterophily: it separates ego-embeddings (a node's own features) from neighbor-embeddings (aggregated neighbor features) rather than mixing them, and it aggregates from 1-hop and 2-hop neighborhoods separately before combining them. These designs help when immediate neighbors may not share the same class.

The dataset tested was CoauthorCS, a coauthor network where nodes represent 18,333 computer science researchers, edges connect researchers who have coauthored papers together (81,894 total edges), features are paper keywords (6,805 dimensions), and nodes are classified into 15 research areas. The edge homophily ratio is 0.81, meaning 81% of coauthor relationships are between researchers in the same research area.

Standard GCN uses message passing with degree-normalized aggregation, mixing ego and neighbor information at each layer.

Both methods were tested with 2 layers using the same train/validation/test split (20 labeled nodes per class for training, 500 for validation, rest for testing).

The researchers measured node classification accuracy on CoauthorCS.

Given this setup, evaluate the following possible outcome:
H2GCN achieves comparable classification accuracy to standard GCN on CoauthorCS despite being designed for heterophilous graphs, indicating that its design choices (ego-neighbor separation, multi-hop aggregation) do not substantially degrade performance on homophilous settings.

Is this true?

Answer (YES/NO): NO